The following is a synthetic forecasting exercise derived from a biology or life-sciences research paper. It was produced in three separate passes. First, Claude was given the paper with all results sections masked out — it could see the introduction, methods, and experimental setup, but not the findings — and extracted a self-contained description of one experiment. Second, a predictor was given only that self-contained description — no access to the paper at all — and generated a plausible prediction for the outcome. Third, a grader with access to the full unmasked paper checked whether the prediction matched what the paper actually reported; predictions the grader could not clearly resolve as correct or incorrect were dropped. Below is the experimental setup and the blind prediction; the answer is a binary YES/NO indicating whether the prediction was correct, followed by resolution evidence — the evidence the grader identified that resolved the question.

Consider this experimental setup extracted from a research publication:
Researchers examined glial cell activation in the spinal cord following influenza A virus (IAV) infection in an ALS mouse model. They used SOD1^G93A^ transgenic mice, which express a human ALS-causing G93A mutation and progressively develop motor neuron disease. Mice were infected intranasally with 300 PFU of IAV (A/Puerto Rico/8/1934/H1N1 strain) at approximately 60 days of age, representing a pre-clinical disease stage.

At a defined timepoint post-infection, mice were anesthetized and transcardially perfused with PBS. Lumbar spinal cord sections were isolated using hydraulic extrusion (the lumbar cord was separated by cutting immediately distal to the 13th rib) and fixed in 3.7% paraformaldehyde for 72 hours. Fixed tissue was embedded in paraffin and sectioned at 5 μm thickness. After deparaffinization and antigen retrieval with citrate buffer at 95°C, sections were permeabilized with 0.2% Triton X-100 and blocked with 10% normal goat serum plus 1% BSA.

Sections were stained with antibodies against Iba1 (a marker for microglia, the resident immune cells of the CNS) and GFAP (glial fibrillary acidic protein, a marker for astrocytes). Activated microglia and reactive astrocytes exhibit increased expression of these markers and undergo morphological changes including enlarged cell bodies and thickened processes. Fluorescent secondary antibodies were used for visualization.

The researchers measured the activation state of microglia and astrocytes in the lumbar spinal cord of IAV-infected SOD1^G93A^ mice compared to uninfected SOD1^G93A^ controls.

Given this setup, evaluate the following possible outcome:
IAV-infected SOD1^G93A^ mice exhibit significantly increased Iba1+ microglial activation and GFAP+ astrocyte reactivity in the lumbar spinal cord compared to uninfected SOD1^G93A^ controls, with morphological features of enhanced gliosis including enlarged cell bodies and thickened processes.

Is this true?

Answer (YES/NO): YES